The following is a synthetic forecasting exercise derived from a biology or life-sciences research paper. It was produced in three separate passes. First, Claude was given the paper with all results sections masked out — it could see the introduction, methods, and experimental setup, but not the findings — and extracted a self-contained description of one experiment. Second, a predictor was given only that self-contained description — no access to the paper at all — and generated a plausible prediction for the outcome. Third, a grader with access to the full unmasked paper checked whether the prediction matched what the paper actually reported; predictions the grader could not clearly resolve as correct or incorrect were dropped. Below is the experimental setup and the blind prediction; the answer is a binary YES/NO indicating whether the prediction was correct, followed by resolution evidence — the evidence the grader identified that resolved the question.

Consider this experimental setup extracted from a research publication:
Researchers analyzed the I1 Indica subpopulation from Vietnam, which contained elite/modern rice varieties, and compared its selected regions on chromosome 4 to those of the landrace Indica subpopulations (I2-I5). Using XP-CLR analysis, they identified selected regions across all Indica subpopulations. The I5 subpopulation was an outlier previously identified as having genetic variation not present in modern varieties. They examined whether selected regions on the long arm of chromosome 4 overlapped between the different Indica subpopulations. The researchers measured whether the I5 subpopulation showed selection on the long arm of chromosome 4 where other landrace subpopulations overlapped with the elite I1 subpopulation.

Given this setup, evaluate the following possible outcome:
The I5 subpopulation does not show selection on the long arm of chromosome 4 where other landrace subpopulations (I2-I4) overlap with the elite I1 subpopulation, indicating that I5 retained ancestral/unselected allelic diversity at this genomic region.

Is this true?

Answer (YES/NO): YES